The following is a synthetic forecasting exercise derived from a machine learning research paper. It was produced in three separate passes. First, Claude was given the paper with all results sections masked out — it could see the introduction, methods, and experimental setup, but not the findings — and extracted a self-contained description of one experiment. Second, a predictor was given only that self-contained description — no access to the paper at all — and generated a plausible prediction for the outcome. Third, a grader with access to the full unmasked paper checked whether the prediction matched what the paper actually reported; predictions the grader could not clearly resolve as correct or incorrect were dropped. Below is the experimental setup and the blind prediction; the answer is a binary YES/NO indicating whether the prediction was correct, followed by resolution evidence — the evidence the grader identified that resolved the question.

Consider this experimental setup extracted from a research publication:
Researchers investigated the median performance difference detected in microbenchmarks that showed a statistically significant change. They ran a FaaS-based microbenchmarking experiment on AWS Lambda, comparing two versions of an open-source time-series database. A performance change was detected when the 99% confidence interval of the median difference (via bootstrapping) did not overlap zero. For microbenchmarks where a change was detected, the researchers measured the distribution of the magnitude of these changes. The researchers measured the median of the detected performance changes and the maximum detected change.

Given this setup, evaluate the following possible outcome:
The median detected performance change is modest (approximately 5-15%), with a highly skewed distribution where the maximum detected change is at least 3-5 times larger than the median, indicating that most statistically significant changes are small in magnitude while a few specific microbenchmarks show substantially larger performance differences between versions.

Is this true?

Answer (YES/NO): NO